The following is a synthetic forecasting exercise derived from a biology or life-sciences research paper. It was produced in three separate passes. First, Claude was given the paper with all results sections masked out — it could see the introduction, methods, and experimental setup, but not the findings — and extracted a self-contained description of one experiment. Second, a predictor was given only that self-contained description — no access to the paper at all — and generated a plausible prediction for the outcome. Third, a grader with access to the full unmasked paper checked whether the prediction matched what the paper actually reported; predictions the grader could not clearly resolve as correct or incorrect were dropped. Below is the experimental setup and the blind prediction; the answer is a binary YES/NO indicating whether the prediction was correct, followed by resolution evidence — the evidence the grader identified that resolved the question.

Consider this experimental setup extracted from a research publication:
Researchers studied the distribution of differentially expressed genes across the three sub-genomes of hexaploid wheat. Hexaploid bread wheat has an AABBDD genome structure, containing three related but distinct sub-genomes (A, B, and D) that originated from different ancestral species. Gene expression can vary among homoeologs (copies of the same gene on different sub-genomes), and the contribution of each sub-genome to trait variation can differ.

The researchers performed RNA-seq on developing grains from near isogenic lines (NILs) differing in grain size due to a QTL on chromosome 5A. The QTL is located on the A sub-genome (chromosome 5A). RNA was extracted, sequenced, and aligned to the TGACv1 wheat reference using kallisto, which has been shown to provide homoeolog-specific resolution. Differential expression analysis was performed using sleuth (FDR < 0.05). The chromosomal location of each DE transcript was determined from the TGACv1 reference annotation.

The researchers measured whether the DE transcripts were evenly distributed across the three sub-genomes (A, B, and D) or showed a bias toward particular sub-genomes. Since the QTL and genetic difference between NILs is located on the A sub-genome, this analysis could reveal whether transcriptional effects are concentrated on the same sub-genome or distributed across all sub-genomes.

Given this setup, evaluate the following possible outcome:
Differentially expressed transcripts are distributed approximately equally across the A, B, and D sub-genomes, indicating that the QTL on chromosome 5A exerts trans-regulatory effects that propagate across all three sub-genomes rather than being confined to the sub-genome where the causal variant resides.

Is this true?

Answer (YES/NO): NO